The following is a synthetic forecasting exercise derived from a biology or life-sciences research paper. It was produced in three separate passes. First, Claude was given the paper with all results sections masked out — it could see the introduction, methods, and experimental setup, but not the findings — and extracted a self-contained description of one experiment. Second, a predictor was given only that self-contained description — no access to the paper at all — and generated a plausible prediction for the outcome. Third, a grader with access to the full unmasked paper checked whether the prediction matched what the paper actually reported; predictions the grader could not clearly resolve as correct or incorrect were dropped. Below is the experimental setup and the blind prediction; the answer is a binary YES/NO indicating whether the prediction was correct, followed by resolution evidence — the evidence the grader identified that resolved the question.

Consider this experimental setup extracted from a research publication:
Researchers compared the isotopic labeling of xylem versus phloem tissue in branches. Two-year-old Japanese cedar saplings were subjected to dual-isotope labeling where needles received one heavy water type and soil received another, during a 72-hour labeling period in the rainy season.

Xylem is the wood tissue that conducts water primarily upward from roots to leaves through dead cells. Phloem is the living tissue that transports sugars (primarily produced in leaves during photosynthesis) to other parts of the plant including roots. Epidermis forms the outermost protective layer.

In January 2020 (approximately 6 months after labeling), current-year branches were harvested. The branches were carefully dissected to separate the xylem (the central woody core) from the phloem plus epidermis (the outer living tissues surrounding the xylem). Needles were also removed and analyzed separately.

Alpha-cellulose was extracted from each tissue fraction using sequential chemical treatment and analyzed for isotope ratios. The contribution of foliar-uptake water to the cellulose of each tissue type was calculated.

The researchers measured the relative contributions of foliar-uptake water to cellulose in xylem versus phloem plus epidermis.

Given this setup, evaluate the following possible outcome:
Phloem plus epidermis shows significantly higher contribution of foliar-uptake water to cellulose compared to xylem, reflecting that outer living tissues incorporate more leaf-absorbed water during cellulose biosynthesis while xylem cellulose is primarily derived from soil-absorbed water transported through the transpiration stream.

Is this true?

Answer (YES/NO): NO